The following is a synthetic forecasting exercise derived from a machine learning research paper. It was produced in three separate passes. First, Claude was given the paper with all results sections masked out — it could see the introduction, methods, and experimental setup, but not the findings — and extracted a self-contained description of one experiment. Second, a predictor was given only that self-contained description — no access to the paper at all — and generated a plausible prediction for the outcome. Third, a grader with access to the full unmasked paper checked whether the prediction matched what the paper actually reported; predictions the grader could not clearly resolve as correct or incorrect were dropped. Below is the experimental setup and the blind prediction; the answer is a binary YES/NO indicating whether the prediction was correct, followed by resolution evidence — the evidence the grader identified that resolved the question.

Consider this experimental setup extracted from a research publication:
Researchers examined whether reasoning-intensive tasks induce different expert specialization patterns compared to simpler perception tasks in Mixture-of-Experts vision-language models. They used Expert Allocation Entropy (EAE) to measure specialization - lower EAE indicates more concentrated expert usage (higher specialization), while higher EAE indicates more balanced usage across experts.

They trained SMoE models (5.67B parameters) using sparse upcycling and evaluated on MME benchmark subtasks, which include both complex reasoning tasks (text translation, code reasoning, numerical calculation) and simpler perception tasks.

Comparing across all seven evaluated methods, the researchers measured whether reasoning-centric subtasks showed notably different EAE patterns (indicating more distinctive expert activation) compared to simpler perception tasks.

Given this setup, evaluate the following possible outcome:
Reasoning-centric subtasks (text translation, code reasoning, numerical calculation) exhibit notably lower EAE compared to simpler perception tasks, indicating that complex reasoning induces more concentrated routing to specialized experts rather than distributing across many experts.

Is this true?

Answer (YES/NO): NO